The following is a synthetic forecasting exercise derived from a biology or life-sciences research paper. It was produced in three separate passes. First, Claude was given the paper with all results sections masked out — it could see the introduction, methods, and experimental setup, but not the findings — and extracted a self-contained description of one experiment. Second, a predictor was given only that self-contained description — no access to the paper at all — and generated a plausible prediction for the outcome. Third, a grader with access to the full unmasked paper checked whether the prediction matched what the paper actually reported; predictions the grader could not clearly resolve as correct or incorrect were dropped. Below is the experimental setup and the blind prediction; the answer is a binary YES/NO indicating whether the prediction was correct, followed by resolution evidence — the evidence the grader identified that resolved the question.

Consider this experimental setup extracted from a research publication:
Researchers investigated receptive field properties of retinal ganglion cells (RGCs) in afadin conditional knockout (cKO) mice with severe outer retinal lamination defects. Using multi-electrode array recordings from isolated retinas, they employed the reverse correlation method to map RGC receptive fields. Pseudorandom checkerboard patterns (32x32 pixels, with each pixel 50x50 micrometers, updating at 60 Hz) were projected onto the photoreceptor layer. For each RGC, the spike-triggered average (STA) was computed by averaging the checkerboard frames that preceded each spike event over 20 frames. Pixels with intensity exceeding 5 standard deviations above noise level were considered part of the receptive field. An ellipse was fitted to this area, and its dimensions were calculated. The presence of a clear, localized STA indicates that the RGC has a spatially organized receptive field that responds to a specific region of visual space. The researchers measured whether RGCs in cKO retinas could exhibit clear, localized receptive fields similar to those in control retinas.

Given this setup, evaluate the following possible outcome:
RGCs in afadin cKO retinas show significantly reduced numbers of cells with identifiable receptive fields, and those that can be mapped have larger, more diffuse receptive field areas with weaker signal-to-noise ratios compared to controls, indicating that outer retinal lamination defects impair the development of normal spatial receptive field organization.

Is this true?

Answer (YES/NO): NO